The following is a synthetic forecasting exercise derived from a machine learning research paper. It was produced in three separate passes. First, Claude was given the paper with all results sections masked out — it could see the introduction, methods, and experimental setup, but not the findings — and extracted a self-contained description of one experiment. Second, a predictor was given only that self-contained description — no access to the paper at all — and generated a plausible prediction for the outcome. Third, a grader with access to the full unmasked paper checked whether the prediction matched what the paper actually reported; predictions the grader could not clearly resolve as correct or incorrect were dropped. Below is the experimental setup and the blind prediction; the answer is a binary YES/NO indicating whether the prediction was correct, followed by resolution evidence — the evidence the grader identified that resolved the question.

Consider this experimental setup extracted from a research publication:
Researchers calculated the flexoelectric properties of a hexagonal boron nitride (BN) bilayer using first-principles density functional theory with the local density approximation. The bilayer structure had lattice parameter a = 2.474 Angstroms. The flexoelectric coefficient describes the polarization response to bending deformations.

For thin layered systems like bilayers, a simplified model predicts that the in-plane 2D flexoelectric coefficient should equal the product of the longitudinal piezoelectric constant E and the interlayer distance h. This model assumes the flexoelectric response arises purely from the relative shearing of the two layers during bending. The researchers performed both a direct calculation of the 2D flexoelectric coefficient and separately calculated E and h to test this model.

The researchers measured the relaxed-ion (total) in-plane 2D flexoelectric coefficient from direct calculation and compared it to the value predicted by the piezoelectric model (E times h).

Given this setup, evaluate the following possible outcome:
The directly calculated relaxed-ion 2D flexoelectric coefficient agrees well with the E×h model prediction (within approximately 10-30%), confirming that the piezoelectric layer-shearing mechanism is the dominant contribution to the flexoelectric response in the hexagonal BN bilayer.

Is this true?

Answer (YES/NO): YES